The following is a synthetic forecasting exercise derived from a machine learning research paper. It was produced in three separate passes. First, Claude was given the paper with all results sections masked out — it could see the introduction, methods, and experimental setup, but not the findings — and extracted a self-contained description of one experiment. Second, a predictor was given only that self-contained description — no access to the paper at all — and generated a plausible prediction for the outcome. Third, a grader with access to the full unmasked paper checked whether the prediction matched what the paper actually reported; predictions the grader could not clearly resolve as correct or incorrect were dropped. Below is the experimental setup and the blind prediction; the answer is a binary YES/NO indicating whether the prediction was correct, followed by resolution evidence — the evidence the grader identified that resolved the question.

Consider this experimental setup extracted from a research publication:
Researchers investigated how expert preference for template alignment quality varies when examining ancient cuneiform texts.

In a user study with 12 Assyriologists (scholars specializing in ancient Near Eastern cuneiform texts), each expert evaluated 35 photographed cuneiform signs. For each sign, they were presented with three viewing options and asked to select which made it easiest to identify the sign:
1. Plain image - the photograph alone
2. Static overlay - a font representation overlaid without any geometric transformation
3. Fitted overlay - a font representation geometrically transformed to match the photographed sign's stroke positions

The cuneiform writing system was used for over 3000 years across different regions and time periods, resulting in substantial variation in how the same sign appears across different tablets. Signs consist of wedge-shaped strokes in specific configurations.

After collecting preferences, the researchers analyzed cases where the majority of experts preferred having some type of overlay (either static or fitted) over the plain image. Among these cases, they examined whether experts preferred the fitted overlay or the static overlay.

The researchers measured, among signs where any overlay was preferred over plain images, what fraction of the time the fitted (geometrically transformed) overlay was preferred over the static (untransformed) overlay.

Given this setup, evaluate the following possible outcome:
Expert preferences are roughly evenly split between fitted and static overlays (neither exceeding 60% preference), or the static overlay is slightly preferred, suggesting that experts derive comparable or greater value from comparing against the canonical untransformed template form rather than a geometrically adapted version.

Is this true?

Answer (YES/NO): NO